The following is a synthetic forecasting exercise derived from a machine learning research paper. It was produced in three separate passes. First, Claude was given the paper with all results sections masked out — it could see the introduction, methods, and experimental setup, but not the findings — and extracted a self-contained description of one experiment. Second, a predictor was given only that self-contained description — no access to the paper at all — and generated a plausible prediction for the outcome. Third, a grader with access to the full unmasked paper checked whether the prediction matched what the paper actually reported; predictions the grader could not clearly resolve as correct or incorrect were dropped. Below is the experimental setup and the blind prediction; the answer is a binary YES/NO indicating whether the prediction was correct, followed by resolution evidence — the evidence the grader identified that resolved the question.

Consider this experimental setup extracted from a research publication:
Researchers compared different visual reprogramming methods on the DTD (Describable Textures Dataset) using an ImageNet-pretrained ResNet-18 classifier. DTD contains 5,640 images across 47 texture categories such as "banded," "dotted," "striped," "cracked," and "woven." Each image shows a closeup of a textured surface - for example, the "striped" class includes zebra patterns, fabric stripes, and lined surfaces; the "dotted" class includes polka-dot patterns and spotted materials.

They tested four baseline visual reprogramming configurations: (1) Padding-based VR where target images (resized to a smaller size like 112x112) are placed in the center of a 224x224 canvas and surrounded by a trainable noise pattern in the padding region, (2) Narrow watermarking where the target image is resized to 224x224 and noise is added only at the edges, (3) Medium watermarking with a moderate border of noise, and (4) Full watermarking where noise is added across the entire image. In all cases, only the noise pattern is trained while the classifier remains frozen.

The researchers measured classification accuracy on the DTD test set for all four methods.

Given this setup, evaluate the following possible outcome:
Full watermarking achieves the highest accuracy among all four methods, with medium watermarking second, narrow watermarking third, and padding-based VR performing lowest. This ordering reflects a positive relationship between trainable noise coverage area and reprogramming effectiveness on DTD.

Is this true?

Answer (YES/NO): NO